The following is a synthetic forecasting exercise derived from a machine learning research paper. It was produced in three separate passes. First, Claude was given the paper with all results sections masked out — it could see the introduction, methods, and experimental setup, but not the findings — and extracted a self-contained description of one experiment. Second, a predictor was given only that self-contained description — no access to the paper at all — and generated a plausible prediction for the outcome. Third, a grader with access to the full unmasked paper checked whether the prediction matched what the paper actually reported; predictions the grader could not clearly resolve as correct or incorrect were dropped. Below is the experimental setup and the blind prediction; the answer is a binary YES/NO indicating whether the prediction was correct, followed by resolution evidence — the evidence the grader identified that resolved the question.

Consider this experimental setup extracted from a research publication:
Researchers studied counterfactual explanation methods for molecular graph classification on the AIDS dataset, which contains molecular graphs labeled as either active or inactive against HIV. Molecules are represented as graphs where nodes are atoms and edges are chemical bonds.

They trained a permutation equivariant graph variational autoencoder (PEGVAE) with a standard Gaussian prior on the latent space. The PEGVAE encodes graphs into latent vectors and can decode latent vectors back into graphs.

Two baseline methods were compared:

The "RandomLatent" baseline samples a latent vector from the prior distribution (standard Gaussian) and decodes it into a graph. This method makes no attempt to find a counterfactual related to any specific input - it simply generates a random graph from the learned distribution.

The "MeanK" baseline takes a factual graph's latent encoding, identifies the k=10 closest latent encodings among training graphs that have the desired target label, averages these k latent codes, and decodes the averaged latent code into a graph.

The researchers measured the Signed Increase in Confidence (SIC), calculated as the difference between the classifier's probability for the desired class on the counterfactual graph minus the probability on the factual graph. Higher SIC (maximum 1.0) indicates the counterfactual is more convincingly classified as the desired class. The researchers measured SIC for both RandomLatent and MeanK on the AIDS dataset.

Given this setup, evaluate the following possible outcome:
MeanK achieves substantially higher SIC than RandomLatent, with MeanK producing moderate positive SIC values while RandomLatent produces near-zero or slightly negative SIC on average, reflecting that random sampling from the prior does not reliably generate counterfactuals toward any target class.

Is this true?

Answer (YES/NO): NO